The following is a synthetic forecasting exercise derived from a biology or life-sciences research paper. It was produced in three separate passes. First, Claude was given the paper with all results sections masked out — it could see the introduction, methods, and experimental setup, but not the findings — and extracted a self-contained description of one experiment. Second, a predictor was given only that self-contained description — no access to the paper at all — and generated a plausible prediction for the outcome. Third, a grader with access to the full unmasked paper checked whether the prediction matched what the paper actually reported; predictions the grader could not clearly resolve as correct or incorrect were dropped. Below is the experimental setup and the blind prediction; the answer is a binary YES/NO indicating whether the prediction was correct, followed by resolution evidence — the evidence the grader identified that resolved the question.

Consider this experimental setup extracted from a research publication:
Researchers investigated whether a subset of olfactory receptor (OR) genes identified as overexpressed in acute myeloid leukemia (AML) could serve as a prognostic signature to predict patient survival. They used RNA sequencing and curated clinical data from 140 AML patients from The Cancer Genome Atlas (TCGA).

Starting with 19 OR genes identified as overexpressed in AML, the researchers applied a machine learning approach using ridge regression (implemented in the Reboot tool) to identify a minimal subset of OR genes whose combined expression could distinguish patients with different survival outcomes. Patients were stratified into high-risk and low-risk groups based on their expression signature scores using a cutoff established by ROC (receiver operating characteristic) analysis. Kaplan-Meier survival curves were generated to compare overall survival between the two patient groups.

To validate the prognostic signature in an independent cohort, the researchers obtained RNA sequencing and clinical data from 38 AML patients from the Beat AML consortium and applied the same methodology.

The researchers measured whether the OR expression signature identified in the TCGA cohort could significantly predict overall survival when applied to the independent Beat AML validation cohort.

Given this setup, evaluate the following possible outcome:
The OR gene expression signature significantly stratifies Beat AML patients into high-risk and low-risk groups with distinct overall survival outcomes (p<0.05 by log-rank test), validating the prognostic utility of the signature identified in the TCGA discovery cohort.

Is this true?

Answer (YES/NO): YES